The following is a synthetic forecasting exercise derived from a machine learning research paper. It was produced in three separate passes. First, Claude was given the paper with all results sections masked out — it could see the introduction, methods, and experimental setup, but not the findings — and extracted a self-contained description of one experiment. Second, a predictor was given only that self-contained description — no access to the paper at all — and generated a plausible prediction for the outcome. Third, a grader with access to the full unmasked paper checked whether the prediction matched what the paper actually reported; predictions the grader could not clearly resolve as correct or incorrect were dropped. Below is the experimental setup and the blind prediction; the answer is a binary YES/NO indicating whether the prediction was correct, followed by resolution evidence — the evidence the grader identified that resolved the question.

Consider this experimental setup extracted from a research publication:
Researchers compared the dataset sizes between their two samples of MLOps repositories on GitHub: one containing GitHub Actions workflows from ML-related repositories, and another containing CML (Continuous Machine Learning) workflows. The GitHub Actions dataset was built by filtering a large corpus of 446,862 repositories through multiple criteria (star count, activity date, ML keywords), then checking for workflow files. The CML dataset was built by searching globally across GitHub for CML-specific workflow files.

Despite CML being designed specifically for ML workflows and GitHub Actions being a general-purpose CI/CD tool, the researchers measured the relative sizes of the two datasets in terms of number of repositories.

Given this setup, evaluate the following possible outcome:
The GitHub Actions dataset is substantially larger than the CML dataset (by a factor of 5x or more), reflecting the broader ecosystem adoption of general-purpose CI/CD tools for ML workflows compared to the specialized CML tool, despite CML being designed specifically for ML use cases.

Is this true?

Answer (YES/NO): YES